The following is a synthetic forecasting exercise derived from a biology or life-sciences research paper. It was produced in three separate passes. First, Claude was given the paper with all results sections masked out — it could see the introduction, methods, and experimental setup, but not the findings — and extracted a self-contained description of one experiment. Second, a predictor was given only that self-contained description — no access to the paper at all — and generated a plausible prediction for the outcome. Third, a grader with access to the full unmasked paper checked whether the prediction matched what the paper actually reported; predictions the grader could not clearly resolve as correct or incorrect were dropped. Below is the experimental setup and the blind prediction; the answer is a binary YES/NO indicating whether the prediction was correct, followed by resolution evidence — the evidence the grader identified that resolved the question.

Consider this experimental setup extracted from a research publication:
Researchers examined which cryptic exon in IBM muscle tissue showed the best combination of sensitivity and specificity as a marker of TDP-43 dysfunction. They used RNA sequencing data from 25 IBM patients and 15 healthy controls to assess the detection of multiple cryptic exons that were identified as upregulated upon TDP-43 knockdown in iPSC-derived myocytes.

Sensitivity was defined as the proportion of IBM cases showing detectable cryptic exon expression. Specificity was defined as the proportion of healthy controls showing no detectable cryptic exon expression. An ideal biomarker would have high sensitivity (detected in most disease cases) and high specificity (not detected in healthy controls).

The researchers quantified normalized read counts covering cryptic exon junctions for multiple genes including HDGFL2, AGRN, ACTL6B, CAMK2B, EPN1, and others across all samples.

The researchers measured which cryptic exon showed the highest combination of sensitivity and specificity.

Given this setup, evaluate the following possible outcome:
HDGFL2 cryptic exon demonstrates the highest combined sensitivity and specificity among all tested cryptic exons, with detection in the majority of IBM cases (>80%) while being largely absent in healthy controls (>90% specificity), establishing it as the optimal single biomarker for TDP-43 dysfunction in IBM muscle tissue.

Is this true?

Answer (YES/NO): NO